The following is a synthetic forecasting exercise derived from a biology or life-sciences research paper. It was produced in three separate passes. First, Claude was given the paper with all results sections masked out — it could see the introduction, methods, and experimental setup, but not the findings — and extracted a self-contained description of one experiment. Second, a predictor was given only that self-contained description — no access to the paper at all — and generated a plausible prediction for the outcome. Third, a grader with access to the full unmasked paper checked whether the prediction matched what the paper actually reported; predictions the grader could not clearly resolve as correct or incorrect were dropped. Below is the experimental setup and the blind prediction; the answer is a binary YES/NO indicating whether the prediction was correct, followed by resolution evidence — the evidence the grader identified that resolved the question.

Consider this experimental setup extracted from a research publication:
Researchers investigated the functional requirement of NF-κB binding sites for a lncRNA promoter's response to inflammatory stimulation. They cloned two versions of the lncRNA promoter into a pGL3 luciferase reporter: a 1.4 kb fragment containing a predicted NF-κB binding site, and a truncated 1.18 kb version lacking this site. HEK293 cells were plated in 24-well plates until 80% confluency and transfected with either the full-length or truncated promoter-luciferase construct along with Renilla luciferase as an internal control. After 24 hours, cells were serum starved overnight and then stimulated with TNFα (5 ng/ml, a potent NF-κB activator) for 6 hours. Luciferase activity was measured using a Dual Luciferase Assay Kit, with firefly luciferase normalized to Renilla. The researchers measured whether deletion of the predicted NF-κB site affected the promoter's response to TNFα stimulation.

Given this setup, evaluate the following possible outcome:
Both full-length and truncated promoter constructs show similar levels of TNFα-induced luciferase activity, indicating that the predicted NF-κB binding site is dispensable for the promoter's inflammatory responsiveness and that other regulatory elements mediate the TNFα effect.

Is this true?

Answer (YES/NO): NO